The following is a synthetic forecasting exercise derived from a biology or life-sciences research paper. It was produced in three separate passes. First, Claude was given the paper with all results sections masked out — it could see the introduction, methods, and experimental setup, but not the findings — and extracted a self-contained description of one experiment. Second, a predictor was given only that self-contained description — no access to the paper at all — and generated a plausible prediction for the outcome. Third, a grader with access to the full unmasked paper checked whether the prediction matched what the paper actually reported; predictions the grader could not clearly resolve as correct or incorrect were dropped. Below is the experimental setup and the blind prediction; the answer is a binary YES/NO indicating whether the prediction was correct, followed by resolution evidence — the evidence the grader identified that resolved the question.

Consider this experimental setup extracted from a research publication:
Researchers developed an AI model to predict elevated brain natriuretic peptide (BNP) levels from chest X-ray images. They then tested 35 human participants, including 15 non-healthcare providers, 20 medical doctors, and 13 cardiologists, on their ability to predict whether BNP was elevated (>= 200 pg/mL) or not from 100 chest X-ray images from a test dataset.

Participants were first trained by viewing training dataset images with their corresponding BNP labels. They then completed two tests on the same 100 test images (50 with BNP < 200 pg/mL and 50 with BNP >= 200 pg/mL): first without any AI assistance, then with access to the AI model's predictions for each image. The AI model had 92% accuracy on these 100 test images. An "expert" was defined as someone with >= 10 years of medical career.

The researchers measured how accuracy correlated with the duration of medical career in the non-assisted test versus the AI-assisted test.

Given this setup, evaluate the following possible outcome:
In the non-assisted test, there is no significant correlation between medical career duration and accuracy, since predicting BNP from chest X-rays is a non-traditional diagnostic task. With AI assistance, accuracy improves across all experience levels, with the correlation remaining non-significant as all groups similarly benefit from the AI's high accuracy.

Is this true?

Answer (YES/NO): NO